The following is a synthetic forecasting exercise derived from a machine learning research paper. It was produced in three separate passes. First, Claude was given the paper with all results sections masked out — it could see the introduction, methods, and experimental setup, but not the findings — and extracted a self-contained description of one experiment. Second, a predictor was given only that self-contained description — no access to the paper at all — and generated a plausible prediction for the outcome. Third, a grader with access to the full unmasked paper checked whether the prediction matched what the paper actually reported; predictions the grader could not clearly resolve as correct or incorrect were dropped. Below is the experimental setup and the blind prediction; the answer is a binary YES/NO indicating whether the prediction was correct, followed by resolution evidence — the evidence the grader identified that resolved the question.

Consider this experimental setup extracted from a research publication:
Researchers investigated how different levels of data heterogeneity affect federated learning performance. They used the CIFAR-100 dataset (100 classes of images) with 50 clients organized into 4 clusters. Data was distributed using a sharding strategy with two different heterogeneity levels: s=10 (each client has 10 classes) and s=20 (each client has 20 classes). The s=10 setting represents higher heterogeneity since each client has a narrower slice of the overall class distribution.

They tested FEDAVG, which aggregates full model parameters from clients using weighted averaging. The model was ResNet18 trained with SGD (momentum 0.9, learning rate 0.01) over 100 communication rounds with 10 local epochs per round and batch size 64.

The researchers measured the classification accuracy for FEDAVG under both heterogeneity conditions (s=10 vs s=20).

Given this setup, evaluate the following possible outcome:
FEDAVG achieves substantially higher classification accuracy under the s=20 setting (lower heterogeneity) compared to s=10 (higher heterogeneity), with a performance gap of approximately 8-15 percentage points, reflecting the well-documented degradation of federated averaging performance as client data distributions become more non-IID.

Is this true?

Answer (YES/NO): NO